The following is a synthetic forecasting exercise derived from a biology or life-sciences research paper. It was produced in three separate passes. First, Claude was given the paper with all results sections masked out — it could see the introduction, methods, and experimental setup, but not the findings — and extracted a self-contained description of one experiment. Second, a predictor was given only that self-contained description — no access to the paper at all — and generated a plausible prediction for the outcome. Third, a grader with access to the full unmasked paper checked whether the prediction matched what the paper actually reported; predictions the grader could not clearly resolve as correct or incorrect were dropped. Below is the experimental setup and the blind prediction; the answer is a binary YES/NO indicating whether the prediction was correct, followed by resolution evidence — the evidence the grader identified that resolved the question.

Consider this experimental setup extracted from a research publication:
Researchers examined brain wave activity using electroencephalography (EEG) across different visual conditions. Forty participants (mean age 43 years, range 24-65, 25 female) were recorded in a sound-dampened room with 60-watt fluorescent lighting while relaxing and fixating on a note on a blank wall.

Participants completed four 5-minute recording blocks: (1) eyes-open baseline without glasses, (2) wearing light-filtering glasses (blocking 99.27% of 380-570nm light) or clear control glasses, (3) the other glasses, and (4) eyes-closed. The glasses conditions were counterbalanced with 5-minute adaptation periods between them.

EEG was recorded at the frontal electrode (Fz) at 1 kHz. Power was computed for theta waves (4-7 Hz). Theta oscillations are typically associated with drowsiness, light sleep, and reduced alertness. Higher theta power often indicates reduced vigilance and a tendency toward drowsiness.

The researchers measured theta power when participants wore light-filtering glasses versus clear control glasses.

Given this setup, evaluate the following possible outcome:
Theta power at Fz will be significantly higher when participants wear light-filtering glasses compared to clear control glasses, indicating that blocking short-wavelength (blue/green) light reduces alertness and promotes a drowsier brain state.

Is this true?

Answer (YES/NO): NO